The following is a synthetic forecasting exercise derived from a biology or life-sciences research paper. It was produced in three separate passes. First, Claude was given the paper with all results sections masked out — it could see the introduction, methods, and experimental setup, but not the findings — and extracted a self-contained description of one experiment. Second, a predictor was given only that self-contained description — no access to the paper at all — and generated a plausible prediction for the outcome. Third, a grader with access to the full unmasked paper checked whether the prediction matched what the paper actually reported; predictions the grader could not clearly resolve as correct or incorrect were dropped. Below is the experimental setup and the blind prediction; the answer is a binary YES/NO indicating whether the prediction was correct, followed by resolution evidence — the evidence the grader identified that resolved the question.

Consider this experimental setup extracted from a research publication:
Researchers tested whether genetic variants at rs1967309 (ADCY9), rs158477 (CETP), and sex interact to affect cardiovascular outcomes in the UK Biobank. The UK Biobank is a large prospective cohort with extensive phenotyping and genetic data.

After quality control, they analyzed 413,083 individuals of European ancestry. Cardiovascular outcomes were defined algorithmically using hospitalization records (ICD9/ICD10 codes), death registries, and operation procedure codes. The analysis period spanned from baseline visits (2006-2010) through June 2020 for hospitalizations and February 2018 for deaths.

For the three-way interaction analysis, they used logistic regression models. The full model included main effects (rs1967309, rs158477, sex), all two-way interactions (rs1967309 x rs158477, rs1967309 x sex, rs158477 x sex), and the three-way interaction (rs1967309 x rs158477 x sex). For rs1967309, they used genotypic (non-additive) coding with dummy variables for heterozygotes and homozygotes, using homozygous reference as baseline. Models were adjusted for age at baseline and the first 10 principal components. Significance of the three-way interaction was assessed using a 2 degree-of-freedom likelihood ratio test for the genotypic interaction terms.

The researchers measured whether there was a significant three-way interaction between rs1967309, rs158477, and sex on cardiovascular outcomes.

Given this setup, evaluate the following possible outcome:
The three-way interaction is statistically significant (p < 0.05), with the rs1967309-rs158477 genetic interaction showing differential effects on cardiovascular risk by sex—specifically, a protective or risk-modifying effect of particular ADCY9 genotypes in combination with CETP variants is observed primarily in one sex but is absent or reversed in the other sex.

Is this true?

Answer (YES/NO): YES